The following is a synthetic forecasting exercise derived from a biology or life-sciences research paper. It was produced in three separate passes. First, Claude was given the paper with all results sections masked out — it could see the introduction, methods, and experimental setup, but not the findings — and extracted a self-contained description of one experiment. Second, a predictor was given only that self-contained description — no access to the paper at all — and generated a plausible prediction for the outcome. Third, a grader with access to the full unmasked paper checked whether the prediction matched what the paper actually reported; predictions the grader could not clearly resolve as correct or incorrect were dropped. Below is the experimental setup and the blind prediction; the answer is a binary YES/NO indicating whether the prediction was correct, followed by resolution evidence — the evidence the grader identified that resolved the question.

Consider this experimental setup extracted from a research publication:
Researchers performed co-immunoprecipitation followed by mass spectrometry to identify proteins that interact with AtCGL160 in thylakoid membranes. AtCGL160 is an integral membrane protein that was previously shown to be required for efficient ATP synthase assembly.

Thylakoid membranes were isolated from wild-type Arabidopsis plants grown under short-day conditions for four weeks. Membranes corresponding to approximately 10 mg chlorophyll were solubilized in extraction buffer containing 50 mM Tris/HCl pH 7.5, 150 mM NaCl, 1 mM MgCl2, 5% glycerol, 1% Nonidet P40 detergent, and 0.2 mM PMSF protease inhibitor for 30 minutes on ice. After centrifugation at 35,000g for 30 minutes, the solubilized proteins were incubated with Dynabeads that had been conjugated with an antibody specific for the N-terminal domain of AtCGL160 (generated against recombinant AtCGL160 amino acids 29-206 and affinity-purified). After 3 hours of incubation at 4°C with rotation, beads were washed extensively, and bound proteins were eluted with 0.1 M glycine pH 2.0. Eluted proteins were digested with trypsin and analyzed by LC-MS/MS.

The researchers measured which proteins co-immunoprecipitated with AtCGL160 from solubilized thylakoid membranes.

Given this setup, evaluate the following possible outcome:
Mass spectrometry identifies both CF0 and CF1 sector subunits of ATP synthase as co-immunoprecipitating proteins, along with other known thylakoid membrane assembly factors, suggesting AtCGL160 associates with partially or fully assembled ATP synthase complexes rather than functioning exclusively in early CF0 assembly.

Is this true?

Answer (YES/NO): NO